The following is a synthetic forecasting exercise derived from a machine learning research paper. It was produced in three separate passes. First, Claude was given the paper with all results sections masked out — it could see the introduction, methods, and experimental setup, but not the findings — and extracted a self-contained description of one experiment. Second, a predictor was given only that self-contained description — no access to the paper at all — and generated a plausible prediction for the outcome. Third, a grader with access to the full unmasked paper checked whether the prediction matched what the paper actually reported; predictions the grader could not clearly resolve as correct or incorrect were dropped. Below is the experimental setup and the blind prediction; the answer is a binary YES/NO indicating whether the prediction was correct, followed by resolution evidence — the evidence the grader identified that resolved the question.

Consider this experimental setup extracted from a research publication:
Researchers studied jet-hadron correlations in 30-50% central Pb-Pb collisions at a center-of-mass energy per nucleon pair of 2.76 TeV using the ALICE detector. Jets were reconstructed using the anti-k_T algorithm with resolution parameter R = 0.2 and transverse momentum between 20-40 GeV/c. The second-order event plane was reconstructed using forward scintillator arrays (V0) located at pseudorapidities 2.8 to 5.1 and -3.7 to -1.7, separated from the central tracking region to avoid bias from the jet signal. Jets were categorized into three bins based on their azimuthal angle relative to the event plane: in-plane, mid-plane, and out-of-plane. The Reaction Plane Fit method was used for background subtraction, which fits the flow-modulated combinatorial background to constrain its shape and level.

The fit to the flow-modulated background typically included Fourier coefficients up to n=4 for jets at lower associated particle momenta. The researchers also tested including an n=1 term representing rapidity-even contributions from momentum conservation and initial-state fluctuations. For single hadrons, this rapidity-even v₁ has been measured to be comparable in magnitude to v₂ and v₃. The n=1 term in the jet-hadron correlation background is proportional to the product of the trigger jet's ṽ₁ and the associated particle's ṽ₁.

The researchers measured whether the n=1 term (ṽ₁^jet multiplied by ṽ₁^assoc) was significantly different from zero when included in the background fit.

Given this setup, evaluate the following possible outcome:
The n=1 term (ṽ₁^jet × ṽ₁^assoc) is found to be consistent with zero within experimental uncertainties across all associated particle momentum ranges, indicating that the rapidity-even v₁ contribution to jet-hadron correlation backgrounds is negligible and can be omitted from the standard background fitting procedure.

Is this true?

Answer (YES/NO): YES